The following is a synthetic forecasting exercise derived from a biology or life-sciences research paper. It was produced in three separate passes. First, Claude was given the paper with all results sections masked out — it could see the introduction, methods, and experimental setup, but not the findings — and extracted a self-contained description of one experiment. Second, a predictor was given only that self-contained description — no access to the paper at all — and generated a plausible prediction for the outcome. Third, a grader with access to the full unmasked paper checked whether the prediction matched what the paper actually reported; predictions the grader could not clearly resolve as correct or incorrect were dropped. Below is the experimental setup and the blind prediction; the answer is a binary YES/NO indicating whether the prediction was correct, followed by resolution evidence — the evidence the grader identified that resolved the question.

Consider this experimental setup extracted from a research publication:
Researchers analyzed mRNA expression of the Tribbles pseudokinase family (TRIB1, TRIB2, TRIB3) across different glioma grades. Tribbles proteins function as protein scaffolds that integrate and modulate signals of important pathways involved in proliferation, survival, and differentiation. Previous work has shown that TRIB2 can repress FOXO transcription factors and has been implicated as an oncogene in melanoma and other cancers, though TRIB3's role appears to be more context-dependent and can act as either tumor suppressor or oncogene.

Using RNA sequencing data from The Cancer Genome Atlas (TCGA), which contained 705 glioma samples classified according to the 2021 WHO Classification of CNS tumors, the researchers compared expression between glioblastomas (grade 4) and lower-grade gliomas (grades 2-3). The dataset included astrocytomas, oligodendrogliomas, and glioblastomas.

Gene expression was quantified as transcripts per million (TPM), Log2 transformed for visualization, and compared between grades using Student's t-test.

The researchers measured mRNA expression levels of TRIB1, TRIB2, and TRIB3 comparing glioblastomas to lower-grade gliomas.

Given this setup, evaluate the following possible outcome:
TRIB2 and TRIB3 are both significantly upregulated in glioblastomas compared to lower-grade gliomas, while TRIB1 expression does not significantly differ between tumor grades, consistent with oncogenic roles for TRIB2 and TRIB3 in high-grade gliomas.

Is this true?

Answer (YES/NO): NO